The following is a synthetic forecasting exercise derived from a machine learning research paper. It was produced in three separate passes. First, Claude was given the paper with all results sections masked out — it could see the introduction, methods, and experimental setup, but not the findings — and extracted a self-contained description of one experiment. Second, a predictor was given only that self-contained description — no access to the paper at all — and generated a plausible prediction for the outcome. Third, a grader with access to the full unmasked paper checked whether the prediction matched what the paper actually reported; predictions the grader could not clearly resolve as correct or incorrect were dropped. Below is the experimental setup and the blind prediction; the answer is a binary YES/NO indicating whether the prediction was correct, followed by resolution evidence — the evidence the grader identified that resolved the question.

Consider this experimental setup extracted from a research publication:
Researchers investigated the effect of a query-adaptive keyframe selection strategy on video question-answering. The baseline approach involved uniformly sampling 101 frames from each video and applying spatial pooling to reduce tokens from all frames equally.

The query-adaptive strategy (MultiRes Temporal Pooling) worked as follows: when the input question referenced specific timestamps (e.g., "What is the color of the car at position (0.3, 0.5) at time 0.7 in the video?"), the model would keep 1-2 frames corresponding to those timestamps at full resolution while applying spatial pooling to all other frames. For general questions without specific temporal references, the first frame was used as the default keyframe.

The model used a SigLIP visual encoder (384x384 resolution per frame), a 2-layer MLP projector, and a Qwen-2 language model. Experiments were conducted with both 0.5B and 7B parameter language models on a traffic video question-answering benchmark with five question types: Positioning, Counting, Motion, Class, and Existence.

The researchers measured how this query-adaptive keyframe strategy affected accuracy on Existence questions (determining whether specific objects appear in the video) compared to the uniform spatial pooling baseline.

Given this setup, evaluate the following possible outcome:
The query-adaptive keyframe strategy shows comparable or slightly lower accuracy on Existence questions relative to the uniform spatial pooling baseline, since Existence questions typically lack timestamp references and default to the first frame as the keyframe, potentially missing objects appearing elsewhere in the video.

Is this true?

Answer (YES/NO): YES